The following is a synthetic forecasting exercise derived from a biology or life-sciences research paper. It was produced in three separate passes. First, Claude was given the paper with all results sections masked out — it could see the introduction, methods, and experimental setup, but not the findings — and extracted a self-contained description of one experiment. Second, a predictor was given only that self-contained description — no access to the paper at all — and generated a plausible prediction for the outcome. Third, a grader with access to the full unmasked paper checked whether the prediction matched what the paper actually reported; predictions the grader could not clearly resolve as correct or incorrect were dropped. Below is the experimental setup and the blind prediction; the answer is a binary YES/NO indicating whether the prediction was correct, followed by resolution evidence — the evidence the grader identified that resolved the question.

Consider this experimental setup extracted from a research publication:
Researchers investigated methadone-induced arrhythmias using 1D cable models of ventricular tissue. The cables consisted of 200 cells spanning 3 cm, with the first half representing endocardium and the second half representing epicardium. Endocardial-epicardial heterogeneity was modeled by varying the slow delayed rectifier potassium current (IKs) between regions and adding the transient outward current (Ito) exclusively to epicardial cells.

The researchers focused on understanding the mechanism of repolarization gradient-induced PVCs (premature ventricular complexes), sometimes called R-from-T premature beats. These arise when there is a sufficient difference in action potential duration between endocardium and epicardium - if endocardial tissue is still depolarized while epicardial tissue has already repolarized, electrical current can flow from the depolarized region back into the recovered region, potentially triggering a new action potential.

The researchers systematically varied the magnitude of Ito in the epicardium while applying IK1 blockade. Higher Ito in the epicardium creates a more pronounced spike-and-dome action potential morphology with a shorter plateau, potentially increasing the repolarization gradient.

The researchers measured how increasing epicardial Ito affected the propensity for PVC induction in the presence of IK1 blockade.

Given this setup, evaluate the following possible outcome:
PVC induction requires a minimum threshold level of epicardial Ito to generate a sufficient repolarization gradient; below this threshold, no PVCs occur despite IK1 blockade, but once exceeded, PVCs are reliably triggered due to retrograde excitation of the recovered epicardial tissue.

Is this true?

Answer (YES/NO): NO